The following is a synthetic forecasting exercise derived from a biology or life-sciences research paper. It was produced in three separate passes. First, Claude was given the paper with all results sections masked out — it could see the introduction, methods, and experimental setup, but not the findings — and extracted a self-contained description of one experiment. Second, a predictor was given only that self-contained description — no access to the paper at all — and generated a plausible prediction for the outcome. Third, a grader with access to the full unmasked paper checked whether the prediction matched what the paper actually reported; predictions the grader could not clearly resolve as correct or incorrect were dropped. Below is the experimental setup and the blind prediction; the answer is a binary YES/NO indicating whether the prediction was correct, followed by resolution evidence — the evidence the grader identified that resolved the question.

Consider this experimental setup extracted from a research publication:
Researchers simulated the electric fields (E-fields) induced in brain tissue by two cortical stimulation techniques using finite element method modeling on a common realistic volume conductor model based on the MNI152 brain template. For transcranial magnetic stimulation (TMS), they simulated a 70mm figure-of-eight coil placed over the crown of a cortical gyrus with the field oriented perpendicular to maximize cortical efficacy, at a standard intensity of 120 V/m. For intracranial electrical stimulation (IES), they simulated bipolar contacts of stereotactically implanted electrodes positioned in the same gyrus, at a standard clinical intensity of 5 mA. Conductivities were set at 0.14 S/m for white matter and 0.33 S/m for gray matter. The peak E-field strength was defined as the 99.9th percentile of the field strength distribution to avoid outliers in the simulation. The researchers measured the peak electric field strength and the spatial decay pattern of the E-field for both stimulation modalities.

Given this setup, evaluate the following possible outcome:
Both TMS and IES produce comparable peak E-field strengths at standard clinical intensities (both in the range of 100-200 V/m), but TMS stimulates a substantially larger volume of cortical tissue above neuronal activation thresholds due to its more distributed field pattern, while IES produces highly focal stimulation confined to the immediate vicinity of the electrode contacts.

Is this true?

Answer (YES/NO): NO